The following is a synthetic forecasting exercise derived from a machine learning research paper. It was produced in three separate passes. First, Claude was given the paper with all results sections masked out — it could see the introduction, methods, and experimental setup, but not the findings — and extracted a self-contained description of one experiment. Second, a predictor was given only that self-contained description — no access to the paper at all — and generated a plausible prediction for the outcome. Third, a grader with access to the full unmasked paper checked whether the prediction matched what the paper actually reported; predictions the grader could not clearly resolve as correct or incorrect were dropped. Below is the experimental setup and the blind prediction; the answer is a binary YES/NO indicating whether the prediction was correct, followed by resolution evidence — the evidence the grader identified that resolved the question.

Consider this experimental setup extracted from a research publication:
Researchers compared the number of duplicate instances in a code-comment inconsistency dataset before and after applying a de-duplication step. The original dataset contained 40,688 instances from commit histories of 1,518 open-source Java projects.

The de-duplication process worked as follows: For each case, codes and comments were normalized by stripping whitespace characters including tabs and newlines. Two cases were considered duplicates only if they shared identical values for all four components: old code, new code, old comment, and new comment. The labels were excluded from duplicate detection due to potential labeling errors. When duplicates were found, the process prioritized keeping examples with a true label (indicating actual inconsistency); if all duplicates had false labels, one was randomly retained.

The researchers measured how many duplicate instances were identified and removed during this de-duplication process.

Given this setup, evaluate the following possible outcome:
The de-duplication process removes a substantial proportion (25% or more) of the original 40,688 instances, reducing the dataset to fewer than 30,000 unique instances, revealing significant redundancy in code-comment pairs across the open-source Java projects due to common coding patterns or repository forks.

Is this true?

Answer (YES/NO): NO